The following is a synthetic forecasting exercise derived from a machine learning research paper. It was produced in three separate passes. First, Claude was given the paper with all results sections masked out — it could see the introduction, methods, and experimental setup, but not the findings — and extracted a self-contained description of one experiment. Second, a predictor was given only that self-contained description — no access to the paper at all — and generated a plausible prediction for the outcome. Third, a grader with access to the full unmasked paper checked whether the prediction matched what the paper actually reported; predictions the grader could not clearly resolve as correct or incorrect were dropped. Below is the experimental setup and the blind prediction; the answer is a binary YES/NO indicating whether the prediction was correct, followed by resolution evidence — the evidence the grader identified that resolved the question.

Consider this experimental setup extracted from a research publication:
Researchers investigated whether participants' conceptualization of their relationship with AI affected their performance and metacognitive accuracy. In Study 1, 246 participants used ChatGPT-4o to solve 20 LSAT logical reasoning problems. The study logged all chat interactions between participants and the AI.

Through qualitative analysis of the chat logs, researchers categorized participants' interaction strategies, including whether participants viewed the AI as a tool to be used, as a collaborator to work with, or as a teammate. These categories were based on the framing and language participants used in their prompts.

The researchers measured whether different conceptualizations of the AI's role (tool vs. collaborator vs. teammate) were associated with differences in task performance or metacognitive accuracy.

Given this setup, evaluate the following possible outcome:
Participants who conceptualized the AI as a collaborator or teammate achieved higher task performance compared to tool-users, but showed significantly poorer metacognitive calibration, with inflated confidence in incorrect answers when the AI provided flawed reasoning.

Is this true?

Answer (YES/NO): NO